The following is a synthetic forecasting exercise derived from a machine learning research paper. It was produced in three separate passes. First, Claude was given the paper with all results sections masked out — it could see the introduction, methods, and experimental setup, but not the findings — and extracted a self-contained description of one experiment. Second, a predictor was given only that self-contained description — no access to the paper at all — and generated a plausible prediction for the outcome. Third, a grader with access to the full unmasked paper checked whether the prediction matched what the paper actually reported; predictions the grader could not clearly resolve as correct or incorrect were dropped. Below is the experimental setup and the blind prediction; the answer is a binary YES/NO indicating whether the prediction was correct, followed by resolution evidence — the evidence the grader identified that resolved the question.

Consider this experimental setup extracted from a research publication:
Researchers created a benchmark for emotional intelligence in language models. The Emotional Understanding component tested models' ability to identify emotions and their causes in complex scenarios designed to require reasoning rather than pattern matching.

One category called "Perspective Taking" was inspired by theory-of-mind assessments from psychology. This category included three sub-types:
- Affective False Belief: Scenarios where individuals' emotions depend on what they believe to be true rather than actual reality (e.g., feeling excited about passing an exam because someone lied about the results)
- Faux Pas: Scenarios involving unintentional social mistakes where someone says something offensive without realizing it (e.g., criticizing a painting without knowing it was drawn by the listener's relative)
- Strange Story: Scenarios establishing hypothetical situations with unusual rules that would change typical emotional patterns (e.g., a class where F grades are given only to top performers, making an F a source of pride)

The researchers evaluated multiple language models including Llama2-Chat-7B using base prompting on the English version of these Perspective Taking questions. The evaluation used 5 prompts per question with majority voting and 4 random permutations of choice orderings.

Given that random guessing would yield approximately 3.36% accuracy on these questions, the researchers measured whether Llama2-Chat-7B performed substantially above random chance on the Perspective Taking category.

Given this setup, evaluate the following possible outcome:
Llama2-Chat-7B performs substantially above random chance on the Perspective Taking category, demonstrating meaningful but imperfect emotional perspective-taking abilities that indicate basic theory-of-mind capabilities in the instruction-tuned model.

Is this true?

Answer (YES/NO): NO